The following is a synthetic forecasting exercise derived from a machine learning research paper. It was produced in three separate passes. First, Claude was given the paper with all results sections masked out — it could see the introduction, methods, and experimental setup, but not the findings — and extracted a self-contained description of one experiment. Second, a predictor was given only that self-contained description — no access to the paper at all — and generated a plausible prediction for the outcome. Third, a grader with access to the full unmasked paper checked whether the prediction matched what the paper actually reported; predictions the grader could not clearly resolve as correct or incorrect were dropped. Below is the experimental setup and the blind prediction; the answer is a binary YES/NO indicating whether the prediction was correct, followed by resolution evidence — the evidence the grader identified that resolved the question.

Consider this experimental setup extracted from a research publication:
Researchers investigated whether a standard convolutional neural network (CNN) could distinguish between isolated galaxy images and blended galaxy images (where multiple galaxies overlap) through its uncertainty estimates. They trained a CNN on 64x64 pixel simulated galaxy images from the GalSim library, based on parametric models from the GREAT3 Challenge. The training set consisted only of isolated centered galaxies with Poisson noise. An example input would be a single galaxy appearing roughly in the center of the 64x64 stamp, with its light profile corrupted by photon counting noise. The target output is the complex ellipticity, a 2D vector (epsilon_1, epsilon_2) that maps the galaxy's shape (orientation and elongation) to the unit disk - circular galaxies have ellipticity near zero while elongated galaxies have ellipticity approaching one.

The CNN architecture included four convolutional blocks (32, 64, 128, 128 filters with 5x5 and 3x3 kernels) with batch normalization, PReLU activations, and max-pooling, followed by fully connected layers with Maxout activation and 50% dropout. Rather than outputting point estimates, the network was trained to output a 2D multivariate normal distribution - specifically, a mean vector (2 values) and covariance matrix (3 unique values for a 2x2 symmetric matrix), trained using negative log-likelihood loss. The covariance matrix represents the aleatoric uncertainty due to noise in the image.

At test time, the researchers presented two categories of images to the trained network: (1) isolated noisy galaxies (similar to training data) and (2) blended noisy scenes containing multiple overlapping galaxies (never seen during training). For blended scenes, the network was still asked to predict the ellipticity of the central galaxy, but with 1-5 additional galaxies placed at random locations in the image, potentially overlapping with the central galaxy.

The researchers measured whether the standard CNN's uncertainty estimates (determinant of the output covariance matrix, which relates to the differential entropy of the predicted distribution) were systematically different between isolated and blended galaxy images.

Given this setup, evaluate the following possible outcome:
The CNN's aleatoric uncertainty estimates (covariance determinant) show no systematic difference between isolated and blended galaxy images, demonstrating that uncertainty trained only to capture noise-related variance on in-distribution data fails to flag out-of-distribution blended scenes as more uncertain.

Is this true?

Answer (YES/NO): NO